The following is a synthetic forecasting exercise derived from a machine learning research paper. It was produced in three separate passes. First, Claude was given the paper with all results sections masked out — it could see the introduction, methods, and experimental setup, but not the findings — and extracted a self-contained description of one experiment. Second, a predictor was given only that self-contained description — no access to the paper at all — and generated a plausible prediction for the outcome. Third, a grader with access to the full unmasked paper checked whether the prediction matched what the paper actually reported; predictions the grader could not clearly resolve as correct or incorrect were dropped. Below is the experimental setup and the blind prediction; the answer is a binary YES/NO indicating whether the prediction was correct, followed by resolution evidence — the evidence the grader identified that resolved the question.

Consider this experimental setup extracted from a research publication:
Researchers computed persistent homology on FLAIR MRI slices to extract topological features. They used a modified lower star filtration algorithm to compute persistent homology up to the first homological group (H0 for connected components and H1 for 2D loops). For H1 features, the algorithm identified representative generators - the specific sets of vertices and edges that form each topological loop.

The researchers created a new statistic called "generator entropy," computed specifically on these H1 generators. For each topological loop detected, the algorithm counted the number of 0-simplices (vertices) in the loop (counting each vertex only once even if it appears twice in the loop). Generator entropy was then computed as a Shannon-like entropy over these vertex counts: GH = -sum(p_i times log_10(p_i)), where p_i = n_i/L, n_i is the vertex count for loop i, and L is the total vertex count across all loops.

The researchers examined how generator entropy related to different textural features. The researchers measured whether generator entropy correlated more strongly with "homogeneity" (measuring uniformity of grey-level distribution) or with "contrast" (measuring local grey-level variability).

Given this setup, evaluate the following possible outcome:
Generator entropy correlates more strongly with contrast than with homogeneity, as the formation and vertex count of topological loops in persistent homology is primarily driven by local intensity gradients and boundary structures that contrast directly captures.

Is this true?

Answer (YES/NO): NO